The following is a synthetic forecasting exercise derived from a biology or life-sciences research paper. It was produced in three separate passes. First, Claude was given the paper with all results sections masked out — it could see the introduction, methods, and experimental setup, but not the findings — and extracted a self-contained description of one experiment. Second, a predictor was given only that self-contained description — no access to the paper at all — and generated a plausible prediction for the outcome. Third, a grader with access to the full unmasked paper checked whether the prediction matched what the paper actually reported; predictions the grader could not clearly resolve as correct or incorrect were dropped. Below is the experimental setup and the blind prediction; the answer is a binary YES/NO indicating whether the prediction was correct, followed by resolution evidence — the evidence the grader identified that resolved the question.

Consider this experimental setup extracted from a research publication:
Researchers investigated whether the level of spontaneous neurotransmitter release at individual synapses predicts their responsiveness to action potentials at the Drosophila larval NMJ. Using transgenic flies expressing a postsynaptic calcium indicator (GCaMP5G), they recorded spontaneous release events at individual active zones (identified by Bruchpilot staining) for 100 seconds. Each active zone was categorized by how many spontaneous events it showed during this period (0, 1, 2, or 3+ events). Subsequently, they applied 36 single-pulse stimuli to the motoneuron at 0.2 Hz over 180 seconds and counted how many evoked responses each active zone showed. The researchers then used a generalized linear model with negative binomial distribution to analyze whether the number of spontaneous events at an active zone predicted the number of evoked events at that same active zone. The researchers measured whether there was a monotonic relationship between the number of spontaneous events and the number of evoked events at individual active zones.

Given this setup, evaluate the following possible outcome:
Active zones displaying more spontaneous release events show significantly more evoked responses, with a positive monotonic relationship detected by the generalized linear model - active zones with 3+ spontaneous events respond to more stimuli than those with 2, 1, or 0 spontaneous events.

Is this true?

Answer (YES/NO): YES